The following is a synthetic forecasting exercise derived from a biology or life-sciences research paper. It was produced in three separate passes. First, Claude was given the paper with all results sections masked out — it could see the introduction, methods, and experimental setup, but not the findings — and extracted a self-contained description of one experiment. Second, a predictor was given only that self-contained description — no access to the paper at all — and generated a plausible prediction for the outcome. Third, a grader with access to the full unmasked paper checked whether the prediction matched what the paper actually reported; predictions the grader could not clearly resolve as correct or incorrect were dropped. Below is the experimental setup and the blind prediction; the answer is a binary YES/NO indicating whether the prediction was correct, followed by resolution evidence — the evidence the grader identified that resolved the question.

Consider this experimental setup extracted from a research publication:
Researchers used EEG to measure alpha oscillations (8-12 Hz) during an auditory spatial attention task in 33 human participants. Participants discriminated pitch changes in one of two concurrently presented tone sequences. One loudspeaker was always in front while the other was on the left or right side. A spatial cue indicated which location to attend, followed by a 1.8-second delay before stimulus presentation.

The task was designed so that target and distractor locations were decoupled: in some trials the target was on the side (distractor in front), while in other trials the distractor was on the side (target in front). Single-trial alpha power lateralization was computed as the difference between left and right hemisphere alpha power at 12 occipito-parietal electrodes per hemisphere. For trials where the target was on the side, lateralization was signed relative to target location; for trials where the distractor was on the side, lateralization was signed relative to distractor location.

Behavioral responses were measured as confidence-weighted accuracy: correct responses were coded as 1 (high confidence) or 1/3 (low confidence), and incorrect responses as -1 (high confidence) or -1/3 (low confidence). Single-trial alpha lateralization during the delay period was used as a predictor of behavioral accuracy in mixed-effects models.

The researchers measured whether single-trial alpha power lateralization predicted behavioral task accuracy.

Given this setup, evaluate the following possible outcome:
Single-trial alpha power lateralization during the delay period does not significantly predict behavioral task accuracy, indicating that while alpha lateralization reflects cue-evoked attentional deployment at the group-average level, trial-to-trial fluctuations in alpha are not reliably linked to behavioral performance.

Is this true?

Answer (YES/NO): YES